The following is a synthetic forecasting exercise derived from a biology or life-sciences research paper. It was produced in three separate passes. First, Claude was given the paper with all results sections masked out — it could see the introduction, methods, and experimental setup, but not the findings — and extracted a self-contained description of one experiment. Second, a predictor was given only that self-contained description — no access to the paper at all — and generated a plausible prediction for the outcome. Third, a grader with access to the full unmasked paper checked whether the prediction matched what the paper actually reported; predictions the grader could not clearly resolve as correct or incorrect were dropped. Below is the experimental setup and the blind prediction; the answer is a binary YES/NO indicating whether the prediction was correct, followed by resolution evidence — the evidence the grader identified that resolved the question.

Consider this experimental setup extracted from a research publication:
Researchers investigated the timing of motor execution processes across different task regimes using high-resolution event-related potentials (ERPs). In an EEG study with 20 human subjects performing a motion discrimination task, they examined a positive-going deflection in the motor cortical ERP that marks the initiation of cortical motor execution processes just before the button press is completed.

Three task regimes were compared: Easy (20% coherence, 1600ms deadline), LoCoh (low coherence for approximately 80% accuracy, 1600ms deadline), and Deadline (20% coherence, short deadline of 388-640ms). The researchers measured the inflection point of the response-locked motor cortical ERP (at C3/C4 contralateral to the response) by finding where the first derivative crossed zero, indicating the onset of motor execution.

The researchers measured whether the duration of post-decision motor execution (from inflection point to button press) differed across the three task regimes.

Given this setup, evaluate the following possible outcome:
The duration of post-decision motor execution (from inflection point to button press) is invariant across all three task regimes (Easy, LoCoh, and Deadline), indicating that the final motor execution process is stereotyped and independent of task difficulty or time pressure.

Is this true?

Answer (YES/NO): NO